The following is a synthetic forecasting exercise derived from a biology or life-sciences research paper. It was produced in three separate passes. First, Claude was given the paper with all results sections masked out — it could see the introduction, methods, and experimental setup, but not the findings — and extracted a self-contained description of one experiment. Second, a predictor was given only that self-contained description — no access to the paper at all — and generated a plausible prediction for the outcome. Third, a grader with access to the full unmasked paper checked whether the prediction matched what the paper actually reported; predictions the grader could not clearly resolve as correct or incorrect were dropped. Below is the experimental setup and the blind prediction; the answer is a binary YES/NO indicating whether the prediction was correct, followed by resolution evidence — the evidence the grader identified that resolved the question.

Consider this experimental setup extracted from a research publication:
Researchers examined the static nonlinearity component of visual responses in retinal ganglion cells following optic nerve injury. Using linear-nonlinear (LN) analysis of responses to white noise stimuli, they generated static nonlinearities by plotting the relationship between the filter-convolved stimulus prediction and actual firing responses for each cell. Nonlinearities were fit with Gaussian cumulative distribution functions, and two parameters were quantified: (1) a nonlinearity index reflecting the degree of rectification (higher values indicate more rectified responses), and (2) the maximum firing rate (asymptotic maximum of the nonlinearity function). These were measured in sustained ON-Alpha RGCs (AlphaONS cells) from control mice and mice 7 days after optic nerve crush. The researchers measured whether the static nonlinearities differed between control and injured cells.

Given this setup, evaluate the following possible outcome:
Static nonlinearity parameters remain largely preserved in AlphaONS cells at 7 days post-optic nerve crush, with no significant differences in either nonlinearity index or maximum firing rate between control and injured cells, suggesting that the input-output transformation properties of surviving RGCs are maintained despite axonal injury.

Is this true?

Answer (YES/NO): NO